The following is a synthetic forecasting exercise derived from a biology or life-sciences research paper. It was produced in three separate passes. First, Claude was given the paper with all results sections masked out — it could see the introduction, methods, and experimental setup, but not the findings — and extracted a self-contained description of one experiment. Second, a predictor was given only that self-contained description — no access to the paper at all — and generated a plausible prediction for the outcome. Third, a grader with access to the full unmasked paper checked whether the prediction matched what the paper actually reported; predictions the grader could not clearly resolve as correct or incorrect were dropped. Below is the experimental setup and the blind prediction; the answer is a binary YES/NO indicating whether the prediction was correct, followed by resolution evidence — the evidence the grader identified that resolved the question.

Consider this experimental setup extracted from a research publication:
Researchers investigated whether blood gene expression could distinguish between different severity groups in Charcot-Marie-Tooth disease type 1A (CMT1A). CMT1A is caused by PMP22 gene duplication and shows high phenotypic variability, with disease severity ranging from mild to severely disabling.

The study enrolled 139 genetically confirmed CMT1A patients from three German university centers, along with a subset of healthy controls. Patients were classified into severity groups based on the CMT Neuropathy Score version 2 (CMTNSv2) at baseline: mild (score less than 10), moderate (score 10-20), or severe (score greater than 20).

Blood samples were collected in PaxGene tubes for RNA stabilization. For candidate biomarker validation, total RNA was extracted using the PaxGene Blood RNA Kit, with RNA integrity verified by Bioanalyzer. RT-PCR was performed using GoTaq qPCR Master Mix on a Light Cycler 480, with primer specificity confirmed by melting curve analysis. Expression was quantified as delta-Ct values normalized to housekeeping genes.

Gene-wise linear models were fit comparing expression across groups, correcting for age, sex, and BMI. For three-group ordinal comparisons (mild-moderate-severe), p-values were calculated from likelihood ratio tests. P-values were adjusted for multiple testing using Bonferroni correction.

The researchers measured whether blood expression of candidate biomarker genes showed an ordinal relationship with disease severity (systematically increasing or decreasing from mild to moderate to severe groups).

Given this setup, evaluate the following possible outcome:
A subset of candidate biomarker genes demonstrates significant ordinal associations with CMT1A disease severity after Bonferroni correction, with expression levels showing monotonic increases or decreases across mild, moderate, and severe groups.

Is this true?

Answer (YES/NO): NO